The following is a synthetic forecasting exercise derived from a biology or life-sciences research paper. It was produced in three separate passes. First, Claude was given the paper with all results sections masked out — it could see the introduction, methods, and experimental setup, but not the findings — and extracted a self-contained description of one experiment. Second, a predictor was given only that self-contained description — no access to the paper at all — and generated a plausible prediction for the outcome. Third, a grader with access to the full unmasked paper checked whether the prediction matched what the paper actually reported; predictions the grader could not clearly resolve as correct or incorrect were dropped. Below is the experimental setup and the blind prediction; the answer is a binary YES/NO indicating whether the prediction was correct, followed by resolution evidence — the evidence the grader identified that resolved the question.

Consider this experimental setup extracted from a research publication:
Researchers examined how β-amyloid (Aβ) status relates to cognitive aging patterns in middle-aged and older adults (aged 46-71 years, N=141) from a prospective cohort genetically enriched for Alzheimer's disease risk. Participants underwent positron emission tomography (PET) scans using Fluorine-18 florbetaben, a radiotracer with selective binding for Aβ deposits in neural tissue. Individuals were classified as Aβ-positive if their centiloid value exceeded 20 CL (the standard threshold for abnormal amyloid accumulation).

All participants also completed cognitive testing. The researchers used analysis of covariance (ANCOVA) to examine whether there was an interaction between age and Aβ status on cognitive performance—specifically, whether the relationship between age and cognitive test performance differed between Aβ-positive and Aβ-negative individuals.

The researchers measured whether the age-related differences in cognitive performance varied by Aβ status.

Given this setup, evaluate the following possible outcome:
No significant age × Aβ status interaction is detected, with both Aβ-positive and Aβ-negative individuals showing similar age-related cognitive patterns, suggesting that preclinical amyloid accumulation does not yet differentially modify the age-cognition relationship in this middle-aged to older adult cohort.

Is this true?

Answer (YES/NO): NO